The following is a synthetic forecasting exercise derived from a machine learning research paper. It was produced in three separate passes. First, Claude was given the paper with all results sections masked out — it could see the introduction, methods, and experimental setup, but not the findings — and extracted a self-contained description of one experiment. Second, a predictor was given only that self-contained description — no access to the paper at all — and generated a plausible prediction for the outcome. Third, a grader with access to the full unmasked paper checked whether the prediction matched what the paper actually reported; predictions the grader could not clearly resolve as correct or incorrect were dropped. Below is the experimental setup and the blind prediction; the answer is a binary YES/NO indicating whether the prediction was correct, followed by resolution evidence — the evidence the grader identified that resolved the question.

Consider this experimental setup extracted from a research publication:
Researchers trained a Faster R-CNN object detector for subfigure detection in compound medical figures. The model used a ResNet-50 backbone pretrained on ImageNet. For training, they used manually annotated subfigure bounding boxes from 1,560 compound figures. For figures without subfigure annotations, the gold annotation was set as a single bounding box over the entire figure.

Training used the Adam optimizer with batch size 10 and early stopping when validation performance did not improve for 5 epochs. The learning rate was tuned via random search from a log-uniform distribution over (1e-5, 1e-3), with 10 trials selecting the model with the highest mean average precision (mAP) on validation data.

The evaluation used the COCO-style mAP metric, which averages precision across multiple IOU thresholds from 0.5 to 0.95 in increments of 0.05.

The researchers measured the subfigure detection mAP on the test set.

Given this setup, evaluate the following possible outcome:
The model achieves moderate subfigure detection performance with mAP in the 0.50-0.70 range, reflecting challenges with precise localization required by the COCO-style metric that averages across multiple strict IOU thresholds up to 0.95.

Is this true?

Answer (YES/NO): NO